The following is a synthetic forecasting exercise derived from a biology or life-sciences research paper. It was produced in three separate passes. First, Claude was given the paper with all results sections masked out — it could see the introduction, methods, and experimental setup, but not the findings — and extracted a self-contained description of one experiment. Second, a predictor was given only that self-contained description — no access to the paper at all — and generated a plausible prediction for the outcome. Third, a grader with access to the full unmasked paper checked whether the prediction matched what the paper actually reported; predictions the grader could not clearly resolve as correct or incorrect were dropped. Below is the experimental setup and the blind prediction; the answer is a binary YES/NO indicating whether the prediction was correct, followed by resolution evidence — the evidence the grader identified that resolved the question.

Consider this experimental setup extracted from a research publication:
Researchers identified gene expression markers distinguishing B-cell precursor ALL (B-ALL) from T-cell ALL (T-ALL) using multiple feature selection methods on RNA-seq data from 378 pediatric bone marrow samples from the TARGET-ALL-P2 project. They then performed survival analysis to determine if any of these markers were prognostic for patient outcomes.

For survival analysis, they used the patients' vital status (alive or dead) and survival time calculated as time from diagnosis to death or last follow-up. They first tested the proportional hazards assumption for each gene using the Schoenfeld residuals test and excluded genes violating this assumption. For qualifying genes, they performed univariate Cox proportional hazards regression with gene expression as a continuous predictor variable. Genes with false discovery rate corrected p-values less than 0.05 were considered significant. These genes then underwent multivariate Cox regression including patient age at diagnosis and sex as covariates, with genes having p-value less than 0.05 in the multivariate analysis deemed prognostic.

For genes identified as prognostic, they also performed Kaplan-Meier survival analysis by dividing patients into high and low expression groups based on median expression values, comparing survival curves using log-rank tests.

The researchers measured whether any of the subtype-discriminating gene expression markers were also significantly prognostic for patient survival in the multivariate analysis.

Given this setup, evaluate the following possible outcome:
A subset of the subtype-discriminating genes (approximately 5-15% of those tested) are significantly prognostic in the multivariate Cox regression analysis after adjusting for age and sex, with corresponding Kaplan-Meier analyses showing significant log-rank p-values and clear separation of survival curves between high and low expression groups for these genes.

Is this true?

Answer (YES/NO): NO